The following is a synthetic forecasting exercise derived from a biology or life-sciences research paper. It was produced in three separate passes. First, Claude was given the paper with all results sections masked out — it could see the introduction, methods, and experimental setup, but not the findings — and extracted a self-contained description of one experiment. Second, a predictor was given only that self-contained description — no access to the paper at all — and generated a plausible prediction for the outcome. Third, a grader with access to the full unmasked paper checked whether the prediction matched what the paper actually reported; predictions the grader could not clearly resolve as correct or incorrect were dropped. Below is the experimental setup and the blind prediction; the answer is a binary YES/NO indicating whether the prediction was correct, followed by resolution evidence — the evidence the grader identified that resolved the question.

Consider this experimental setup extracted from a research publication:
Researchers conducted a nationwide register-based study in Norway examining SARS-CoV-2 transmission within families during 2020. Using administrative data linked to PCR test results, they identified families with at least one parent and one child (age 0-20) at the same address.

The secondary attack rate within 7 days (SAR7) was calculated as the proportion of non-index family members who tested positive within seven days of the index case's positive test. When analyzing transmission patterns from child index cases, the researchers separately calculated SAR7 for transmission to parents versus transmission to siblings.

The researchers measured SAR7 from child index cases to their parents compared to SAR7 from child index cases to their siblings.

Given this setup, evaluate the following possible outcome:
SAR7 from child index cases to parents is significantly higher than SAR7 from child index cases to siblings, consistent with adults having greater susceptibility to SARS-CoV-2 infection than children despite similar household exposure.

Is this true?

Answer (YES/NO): YES